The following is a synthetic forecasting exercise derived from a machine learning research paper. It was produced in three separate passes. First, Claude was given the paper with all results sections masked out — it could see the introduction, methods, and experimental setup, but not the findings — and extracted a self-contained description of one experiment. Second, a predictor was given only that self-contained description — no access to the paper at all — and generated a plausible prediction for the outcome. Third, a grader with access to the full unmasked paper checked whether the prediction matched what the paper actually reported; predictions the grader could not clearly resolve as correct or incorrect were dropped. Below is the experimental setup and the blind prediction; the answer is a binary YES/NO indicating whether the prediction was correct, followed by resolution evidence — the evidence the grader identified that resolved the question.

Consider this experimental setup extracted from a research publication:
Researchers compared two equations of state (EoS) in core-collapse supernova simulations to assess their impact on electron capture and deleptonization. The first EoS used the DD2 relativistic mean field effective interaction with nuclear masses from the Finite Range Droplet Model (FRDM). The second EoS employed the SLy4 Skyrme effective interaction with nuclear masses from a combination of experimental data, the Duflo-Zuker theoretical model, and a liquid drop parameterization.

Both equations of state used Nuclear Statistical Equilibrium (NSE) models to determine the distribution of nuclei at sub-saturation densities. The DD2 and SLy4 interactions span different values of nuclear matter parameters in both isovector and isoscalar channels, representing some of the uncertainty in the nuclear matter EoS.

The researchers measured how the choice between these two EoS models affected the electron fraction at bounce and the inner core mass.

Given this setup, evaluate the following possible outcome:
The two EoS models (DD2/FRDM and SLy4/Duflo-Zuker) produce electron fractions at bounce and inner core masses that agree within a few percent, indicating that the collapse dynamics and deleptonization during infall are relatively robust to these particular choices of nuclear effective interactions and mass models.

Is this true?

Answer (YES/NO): YES